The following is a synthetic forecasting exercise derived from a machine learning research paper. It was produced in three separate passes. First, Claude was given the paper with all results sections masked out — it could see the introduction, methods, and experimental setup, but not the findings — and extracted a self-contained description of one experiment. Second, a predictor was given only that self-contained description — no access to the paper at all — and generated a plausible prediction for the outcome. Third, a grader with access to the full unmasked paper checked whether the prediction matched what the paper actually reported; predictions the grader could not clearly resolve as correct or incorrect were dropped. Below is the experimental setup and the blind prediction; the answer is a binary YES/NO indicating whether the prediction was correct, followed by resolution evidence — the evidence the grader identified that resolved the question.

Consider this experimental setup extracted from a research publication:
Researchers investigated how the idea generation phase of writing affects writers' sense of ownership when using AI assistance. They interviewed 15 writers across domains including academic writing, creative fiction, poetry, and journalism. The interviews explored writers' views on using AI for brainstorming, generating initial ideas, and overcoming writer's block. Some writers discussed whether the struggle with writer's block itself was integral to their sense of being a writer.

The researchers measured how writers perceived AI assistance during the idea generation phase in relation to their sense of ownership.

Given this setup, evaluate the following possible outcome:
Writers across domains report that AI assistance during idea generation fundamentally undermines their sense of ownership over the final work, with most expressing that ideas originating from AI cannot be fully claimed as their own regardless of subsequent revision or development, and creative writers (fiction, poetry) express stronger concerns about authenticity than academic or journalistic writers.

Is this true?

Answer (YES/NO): NO